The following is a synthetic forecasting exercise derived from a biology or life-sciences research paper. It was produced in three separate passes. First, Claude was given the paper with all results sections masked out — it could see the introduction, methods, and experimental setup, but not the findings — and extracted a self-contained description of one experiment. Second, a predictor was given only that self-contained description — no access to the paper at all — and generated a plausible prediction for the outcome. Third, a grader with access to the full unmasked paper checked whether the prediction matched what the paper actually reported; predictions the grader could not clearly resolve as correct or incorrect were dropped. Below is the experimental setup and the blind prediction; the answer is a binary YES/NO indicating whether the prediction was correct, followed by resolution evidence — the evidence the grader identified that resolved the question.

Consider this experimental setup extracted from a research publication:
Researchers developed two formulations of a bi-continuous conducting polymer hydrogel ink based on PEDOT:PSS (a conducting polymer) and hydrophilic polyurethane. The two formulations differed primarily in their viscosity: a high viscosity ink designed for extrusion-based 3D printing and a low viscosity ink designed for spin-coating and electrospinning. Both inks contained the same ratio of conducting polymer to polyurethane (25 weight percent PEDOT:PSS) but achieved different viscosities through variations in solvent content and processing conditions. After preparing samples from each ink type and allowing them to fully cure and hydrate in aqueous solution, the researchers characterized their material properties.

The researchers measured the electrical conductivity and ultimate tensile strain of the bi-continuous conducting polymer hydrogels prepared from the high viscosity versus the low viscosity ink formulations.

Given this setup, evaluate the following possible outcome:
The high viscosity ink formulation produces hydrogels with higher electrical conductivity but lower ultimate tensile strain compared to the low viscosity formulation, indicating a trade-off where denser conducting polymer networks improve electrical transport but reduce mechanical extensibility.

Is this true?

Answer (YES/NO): NO